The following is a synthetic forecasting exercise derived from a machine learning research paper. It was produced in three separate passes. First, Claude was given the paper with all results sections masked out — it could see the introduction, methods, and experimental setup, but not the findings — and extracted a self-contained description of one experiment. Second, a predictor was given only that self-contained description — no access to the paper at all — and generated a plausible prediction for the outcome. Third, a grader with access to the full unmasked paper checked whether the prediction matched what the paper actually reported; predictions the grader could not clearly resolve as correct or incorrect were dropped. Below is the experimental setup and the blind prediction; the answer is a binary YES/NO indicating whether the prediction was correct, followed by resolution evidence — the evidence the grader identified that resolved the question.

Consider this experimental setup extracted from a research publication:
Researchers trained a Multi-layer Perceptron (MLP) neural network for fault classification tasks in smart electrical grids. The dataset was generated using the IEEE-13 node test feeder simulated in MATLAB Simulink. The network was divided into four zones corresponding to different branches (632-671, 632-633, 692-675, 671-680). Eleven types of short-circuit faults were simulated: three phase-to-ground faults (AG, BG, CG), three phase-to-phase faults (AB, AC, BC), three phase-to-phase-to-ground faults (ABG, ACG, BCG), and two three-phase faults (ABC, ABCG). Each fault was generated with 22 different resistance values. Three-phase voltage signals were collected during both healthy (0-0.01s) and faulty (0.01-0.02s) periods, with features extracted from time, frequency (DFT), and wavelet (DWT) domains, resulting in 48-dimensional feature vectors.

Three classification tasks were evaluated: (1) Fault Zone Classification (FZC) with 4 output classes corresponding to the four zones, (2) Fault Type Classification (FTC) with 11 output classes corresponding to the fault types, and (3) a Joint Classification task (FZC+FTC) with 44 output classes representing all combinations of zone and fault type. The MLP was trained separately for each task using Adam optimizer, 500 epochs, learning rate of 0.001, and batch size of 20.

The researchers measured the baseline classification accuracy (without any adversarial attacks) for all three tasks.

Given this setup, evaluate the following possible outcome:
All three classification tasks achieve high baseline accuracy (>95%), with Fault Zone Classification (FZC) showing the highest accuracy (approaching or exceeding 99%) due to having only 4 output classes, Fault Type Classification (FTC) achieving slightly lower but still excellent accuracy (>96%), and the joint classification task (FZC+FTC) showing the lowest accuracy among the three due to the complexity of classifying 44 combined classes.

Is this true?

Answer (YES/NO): NO